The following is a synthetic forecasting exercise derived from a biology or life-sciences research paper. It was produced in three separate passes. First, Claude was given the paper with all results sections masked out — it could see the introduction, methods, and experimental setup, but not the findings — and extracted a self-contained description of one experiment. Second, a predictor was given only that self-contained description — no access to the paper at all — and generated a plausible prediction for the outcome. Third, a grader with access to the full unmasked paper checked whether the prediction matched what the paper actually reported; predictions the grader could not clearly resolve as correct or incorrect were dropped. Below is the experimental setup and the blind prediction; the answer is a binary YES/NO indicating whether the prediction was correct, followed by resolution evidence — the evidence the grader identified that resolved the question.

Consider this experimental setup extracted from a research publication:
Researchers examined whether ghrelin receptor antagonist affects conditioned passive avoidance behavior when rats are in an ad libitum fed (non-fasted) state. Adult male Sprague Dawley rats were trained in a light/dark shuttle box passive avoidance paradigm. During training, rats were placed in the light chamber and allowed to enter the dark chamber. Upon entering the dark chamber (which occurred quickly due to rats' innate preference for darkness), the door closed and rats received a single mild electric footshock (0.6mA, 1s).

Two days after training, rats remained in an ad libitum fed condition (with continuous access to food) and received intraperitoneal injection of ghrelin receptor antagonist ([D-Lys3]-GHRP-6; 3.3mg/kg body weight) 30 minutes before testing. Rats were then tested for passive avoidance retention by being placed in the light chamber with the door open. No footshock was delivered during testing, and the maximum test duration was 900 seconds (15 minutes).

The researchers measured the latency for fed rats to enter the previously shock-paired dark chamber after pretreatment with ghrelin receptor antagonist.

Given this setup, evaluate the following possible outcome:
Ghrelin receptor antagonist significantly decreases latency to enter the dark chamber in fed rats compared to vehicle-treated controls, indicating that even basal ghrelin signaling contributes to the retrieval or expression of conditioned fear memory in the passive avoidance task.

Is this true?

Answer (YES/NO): NO